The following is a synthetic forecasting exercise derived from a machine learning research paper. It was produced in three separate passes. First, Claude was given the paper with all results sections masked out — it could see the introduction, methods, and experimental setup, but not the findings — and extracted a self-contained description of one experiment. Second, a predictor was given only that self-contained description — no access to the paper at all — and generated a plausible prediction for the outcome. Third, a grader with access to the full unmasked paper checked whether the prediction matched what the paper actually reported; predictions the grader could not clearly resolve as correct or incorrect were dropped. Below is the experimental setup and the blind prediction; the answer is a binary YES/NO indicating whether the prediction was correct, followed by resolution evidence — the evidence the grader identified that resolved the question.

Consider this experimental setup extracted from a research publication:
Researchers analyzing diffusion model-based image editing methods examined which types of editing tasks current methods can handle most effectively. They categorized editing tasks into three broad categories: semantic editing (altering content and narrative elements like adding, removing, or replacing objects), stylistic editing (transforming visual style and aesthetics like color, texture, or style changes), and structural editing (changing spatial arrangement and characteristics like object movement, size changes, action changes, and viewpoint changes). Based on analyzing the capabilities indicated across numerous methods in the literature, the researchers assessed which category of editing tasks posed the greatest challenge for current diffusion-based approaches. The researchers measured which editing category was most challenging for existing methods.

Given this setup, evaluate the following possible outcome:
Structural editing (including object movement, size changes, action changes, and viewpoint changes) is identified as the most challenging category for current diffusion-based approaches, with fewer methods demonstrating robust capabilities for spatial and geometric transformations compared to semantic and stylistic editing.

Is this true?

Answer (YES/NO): YES